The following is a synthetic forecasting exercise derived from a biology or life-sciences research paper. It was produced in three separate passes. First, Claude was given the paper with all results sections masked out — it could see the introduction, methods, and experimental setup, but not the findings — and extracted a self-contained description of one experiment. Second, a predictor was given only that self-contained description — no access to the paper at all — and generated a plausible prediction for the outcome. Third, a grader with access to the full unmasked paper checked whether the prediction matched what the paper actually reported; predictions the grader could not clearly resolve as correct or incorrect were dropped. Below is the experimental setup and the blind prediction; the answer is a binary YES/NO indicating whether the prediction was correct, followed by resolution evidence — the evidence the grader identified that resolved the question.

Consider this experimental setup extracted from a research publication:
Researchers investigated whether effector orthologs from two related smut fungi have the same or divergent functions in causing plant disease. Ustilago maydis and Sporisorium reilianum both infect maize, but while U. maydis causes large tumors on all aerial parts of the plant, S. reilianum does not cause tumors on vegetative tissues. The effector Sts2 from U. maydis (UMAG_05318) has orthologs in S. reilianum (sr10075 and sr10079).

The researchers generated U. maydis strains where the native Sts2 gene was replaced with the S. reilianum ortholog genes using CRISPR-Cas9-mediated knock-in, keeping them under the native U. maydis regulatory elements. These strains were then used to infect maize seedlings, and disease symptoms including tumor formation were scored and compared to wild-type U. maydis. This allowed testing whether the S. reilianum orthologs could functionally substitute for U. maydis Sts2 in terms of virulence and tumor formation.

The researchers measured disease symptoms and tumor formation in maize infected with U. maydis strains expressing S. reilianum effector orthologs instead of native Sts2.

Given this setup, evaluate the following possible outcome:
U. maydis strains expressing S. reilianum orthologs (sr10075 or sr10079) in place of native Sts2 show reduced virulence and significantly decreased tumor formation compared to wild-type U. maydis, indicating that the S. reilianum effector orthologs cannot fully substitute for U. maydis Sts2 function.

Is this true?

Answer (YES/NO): YES